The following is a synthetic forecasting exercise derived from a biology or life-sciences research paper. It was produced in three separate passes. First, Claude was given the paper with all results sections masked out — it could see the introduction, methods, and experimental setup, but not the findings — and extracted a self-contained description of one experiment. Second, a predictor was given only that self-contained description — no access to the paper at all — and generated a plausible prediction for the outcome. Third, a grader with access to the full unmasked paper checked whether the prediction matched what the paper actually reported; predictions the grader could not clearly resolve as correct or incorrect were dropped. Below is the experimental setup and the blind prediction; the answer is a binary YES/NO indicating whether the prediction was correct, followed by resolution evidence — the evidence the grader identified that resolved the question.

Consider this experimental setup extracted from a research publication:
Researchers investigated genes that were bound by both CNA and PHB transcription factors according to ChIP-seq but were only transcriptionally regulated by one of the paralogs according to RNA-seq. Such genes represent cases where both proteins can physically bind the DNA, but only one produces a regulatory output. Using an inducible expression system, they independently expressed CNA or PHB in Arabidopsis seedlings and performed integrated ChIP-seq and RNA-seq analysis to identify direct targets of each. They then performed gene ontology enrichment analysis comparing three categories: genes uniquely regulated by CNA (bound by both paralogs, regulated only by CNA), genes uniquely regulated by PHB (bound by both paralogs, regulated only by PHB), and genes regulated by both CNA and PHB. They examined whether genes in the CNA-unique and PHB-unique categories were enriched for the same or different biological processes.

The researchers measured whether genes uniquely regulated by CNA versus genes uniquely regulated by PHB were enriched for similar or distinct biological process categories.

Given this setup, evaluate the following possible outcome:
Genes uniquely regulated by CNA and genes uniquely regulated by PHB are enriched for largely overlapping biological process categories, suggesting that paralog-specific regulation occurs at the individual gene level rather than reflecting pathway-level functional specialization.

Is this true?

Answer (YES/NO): NO